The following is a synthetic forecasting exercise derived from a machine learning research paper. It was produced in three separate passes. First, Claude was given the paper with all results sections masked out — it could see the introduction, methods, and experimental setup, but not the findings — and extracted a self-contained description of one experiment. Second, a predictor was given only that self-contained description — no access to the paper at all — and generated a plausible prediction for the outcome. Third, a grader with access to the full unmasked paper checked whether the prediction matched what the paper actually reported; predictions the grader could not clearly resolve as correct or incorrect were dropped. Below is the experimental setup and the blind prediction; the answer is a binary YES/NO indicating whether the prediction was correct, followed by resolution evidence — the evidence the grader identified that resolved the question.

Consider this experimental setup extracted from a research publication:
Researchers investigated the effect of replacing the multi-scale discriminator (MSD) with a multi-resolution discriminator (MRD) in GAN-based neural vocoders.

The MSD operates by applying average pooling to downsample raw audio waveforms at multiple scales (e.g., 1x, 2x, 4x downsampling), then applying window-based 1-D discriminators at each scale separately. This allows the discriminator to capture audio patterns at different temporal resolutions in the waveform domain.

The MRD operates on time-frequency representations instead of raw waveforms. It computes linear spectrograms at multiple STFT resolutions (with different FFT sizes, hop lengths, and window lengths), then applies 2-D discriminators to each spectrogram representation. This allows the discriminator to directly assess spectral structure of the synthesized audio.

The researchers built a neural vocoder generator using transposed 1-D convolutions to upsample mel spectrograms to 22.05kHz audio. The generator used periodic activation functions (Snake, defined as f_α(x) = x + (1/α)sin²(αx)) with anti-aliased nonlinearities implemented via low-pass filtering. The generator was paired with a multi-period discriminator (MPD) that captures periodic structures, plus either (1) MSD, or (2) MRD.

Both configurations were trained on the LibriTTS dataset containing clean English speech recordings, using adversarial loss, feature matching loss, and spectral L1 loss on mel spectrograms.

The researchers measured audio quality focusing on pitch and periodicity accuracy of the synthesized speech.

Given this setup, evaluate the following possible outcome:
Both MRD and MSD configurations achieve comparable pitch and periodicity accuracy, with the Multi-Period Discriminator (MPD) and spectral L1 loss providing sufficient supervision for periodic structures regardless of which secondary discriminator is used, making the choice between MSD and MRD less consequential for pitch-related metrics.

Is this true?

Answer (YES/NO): NO